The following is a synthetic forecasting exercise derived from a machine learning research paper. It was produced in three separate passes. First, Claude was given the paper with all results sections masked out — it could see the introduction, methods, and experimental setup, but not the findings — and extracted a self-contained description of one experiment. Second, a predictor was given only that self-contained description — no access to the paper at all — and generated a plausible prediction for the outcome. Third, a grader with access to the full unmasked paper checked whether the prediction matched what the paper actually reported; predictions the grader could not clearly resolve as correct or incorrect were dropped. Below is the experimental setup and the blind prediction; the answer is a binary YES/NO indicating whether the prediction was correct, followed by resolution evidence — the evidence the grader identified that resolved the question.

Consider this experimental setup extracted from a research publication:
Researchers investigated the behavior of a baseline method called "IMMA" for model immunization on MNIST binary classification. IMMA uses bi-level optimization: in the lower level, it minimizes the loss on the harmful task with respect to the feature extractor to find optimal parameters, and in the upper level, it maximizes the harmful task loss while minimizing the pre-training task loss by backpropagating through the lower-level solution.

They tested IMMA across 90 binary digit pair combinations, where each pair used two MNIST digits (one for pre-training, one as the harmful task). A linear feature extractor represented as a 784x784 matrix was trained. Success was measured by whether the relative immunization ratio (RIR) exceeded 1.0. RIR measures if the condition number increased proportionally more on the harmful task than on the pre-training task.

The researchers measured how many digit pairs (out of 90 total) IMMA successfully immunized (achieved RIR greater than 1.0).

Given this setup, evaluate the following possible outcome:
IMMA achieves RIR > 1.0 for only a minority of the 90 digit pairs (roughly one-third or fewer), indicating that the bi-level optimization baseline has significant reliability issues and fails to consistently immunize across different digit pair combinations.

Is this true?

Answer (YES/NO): YES